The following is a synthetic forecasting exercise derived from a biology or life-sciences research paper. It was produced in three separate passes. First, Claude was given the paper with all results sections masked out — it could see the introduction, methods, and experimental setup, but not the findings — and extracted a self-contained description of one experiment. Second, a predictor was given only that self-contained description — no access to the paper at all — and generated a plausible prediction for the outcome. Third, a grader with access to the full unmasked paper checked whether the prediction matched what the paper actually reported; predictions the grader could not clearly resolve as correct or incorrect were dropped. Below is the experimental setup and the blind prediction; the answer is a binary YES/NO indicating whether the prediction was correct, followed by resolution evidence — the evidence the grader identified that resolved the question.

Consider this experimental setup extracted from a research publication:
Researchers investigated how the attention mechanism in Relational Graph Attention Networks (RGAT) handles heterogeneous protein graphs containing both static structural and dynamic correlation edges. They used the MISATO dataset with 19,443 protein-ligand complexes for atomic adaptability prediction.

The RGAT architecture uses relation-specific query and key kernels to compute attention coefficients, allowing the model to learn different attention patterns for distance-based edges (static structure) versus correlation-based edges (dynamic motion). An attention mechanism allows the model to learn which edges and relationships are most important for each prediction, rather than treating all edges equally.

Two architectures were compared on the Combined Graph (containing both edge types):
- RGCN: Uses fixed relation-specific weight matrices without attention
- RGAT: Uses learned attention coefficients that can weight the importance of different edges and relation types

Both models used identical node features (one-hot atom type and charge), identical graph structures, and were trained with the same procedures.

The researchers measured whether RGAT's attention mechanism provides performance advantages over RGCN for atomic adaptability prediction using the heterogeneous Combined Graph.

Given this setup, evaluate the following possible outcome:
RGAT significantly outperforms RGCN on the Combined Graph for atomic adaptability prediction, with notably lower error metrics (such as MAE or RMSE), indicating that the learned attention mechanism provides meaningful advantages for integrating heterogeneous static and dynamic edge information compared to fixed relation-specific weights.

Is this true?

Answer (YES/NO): NO